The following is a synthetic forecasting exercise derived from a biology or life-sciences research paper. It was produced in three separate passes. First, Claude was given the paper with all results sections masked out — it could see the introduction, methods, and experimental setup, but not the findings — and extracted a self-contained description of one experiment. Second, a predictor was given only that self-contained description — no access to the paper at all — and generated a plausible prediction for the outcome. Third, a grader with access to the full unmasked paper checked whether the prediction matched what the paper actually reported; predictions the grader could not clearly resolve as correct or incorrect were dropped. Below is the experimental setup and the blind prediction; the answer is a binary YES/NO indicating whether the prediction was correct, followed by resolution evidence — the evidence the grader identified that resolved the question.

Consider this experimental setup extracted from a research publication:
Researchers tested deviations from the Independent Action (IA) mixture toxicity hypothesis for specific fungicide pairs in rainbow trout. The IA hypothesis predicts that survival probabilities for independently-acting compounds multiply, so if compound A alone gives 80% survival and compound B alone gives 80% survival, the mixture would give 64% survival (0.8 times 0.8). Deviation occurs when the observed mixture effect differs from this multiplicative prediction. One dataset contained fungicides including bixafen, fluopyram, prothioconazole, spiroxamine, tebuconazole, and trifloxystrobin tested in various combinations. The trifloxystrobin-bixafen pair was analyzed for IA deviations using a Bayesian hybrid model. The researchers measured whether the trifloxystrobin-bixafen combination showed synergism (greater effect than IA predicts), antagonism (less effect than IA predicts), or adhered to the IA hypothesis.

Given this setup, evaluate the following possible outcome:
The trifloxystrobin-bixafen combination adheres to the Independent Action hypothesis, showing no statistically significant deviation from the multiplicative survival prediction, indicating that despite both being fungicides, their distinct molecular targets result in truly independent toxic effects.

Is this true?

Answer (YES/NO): NO